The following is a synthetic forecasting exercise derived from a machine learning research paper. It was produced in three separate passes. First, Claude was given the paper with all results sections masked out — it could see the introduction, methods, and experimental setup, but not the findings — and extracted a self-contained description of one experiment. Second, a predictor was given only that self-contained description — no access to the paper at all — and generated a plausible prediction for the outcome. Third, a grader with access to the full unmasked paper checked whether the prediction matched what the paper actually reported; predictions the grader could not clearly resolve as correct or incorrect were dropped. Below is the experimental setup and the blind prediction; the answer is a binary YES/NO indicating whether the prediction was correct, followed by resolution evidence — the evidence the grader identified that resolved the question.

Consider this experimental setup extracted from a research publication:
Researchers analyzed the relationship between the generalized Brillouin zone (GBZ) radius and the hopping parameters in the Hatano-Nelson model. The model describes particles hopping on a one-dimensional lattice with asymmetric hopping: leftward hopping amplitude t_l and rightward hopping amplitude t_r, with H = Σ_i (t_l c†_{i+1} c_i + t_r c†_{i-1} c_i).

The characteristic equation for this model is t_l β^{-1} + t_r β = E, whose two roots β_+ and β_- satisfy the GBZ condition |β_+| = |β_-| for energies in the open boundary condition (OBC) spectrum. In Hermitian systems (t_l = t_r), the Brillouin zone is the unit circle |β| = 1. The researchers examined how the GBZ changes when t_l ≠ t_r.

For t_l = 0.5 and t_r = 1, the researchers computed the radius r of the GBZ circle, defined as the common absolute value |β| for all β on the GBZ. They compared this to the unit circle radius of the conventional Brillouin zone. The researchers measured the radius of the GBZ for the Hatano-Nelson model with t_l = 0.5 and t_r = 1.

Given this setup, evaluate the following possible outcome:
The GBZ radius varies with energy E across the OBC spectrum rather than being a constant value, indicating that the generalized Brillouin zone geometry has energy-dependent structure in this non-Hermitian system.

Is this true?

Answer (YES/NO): NO